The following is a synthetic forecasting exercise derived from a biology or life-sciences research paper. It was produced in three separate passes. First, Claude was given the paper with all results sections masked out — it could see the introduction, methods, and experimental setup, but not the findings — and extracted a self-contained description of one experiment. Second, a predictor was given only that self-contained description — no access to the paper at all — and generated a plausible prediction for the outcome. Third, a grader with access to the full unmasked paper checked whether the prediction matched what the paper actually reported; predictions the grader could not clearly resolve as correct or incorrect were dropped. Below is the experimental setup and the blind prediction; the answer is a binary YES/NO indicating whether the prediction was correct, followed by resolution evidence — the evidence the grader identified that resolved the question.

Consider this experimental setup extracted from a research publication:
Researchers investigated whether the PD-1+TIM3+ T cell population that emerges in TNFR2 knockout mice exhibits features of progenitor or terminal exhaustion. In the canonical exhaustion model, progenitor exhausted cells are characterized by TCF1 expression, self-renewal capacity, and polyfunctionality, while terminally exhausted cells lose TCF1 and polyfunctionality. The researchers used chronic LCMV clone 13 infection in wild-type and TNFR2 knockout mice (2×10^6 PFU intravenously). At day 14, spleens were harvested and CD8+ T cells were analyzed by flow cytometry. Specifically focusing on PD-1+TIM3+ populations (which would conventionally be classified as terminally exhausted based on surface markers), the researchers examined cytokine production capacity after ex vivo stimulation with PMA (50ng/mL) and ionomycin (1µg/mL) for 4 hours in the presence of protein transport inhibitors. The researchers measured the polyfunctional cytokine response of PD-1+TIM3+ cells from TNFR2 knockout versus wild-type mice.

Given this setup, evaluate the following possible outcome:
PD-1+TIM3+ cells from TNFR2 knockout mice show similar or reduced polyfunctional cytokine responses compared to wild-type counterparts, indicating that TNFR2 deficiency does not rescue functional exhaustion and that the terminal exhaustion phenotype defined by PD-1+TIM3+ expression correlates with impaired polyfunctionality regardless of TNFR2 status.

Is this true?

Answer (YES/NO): NO